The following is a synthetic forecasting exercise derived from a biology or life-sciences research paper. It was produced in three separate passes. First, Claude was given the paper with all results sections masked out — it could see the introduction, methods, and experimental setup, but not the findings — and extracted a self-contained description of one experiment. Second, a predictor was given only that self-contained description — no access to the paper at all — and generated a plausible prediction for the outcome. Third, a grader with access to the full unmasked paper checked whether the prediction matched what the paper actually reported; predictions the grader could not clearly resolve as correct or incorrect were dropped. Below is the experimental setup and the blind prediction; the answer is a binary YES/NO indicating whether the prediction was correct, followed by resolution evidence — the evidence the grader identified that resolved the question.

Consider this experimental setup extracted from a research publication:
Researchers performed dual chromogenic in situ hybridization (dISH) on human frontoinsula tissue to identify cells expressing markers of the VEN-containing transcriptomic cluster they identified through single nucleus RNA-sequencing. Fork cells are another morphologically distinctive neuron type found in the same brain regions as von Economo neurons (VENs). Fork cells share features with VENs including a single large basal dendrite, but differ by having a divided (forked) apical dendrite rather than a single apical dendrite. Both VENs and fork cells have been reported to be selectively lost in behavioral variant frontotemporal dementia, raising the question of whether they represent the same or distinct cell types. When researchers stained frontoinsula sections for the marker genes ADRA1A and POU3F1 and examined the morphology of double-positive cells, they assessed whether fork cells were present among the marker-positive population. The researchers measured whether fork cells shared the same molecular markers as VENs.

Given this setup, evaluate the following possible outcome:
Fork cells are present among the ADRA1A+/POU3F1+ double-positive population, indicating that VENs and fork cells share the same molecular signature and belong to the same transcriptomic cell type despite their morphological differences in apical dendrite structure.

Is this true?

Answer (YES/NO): YES